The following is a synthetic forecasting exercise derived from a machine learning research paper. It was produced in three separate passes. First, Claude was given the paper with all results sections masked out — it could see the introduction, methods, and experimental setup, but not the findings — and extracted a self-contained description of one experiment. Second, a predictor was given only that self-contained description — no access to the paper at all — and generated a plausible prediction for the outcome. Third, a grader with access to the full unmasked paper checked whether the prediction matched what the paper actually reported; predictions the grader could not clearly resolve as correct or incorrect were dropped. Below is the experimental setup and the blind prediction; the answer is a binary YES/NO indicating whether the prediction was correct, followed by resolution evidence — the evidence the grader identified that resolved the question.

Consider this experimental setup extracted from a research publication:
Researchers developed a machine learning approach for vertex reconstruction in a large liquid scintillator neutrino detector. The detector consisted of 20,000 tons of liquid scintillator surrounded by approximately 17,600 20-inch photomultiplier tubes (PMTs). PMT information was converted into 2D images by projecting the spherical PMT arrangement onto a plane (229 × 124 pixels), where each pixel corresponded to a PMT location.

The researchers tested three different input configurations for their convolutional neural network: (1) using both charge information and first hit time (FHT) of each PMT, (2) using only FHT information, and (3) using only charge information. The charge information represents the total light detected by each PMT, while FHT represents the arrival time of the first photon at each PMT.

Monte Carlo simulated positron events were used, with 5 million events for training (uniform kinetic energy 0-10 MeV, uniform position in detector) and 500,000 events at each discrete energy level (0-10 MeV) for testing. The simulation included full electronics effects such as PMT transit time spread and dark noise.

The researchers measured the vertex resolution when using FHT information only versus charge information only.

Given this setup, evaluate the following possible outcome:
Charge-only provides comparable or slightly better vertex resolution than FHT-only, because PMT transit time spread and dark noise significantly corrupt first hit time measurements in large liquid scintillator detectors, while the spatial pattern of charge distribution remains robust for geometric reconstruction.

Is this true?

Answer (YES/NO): NO